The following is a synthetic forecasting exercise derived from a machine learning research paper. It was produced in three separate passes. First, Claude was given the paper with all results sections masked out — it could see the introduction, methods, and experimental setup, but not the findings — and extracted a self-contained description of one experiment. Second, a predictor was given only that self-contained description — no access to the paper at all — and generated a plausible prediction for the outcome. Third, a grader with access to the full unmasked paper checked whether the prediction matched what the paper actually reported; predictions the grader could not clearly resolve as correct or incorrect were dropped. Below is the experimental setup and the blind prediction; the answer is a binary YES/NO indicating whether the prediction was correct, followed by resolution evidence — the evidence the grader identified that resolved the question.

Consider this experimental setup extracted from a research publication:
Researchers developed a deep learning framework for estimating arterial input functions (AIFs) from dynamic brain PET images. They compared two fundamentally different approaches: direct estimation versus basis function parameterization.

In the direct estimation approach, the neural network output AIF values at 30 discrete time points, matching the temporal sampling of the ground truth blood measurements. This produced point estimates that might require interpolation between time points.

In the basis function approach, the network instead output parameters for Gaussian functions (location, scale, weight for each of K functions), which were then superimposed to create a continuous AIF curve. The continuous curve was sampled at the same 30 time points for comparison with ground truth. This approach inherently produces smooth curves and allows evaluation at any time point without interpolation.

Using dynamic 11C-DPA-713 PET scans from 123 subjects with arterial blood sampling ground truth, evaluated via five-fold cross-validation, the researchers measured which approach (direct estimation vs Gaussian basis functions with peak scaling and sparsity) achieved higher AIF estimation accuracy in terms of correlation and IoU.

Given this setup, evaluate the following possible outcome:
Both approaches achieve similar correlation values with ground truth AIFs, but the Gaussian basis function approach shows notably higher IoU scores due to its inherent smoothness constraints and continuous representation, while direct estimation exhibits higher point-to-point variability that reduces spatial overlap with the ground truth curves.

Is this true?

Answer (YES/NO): NO